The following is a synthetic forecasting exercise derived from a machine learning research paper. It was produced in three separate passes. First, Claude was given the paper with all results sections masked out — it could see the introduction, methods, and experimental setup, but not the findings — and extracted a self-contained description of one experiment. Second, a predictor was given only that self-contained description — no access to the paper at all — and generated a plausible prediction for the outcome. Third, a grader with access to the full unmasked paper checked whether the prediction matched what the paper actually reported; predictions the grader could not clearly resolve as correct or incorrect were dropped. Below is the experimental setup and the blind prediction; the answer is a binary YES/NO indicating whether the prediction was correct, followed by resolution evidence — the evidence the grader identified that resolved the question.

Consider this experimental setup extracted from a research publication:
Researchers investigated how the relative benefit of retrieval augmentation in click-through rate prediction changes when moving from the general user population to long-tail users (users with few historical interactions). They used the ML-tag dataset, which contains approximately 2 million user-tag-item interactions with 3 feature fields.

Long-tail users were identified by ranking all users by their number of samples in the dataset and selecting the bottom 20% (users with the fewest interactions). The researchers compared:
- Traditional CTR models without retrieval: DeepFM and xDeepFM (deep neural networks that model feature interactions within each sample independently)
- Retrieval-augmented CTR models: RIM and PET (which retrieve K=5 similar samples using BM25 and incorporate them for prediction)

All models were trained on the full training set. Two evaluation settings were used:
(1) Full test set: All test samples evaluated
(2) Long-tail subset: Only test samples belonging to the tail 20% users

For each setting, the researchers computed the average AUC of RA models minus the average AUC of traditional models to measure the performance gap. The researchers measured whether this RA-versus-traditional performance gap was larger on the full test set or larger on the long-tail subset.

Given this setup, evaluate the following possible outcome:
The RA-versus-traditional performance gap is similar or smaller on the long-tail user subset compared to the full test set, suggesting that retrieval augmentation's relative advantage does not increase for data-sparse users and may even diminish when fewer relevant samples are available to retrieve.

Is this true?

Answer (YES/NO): NO